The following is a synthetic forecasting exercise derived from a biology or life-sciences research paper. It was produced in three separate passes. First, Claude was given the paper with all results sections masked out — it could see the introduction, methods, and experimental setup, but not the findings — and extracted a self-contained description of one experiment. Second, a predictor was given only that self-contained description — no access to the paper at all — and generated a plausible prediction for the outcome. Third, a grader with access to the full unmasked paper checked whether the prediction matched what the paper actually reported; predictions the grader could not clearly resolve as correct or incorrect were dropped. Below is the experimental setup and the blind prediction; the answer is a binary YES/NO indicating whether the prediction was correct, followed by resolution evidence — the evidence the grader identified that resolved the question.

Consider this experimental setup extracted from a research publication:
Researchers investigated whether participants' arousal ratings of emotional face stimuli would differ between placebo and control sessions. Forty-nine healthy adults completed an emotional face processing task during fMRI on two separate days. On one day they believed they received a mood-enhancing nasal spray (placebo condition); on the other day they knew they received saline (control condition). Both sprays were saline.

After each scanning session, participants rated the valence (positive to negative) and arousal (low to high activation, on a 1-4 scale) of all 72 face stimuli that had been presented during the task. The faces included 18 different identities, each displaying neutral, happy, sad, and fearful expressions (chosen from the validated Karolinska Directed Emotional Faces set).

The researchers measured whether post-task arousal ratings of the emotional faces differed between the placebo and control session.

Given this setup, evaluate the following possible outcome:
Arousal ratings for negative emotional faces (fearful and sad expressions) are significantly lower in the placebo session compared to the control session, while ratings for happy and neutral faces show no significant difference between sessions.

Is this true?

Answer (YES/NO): NO